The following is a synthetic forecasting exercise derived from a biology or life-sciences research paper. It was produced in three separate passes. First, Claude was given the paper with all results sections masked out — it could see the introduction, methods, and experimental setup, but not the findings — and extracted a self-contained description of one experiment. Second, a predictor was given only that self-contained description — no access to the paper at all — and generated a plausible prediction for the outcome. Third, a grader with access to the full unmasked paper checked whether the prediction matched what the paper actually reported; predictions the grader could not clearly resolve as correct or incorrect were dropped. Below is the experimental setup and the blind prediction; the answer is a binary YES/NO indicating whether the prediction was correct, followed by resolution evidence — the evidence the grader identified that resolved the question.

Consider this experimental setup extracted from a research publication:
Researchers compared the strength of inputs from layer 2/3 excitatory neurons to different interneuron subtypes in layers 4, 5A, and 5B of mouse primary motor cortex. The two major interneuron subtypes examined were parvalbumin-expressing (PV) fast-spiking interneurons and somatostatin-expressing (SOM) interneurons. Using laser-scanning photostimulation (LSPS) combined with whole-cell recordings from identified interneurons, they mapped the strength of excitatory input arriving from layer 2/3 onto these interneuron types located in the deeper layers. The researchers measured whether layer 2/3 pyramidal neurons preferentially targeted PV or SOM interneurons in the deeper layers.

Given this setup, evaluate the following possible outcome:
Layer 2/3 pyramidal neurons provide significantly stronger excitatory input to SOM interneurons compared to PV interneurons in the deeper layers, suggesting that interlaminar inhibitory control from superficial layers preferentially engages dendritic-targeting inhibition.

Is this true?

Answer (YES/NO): YES